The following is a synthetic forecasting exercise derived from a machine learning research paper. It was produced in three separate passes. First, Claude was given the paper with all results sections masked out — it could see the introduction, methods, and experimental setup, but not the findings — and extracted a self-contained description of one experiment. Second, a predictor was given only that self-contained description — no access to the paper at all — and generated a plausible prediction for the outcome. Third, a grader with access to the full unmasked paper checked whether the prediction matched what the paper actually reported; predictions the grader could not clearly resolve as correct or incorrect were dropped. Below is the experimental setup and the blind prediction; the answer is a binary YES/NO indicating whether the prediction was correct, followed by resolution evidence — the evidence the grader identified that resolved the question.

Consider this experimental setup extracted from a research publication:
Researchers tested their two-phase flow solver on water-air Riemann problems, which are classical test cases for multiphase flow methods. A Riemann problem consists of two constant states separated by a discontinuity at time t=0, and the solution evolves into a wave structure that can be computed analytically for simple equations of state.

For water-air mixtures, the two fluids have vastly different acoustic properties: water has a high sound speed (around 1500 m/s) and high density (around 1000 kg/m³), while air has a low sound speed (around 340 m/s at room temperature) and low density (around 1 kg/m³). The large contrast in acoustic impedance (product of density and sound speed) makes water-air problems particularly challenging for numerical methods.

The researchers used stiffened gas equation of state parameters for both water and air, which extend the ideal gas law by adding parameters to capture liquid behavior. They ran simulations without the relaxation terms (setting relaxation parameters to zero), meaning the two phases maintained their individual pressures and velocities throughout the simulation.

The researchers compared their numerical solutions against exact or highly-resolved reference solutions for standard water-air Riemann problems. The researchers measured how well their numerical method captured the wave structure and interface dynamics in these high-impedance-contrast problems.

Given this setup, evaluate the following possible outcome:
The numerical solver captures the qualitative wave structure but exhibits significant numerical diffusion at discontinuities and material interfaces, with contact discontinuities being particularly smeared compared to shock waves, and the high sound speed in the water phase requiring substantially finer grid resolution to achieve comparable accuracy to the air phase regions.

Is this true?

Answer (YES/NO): NO